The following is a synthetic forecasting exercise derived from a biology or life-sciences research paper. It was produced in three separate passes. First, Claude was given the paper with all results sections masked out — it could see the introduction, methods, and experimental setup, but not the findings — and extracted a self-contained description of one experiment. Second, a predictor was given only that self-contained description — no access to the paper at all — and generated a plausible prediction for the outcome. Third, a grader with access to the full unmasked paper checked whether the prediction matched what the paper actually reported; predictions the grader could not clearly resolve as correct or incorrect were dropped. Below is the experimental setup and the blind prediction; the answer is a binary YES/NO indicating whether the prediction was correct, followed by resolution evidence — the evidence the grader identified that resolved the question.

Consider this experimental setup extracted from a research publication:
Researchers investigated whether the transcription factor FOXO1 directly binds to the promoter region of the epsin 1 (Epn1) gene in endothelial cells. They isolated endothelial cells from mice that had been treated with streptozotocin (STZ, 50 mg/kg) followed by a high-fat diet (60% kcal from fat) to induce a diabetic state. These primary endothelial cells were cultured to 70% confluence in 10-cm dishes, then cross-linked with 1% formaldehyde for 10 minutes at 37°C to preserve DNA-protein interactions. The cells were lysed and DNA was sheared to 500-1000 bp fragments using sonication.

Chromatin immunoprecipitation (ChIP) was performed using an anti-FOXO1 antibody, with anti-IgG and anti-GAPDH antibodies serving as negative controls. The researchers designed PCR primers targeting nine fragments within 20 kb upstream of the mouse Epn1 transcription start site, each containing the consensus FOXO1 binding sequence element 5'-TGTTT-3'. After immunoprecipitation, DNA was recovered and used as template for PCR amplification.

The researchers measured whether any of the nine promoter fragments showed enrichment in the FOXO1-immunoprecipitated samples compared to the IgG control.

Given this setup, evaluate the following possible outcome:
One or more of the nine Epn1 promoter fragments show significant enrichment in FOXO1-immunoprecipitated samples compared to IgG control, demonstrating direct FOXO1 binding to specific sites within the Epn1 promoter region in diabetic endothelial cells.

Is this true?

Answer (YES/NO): YES